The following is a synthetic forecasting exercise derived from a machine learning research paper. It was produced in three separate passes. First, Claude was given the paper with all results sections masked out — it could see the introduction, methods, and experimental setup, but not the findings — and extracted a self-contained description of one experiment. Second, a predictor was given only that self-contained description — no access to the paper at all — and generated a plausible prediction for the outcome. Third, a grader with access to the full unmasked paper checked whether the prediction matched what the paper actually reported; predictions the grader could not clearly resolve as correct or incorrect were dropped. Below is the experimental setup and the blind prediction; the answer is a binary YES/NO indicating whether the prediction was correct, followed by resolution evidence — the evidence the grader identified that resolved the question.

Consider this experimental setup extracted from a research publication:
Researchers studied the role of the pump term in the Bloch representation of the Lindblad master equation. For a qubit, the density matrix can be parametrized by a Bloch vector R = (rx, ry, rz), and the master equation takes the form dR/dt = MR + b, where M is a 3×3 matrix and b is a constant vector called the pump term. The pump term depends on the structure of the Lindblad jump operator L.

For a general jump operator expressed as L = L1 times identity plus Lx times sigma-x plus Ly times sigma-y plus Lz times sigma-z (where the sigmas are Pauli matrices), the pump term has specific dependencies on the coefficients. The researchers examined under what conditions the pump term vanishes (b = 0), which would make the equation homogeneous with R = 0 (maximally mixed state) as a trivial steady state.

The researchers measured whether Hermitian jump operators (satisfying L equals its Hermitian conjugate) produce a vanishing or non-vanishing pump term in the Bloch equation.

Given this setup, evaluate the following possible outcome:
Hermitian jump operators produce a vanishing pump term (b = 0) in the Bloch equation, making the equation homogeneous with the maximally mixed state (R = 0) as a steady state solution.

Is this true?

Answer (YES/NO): YES